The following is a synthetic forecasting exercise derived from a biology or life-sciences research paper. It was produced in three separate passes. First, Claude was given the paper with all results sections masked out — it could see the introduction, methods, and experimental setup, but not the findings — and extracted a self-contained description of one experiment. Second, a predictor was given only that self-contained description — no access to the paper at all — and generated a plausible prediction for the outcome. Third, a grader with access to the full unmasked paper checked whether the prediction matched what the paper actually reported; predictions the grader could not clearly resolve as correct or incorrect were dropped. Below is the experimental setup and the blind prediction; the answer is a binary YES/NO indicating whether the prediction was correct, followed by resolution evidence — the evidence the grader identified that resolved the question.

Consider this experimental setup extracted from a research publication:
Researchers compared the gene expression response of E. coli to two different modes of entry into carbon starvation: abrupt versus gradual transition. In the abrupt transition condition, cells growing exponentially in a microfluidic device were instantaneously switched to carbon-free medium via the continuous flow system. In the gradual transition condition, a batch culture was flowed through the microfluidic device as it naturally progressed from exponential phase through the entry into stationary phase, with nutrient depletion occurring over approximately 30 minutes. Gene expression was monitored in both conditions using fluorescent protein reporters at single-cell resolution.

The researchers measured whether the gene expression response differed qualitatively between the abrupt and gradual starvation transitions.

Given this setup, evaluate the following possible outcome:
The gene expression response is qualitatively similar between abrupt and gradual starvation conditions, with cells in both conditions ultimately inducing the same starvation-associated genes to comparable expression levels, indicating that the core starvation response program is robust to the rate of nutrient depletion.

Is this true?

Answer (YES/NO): YES